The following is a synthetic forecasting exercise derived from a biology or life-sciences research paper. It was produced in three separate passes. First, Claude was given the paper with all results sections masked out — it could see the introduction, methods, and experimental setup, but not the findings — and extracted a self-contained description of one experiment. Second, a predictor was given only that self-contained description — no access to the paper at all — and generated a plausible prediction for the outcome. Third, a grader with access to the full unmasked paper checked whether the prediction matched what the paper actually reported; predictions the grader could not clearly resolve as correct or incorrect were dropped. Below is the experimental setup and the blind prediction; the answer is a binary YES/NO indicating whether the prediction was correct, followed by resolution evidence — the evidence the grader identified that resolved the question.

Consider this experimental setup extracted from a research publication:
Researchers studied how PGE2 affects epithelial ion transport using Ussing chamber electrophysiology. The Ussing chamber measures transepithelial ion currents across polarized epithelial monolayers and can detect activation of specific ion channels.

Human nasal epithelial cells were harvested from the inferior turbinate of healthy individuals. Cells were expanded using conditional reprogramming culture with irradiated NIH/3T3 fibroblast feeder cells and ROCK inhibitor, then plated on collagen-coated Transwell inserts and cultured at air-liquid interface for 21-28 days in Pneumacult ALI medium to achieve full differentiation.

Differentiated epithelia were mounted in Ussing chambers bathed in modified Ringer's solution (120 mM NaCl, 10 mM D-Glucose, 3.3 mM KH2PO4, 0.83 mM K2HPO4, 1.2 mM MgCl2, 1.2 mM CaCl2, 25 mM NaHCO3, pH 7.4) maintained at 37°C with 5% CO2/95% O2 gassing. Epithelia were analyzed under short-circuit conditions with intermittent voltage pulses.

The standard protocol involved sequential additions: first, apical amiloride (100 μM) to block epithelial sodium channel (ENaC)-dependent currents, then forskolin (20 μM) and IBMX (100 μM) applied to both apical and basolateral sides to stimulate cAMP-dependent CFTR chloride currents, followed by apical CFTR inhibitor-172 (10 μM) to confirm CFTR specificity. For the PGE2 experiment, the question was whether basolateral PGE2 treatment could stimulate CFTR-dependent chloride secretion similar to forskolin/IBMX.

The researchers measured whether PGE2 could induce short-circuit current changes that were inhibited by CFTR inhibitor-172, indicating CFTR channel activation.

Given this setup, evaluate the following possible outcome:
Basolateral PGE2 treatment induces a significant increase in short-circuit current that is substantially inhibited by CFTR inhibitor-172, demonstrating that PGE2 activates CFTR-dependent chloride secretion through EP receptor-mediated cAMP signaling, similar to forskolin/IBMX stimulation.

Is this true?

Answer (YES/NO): YES